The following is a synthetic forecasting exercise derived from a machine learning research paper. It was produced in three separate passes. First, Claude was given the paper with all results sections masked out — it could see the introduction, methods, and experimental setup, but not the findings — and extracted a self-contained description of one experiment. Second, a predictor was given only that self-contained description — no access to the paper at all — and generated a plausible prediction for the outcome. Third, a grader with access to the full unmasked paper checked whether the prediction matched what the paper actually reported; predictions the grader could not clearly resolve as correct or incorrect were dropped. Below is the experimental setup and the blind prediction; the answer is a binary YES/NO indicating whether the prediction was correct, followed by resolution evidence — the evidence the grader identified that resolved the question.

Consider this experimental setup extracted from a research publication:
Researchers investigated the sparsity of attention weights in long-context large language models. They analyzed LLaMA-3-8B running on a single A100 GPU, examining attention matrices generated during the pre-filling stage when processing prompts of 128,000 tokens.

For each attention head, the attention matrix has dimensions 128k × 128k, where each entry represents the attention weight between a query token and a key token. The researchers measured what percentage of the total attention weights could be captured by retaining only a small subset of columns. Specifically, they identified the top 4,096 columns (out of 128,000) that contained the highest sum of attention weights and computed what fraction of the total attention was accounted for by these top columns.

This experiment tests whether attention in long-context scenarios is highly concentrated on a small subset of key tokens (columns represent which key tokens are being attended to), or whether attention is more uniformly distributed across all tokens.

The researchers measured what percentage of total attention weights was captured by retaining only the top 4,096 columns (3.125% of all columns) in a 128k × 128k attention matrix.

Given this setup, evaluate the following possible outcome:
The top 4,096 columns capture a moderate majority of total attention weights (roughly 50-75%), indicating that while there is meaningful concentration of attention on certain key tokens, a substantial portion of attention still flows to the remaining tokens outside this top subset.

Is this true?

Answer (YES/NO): NO